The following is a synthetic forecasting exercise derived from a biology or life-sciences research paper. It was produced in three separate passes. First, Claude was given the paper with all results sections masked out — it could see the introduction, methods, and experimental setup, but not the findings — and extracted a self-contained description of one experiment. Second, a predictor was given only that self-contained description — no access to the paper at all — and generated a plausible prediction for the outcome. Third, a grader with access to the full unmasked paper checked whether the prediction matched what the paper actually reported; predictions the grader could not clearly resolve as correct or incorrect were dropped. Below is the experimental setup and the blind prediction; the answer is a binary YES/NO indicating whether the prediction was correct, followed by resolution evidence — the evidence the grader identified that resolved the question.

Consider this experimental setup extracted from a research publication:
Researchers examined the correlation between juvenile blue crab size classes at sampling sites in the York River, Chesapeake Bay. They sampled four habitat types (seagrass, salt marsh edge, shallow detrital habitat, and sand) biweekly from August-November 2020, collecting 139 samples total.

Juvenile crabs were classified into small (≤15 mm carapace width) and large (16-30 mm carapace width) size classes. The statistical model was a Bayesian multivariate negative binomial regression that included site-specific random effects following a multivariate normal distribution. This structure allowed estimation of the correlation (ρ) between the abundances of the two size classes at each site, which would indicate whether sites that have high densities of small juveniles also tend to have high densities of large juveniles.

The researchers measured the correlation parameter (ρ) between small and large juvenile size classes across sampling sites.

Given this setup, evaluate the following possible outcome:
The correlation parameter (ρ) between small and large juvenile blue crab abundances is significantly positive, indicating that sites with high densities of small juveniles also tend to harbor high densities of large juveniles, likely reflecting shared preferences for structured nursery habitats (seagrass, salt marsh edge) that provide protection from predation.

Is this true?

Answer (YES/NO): YES